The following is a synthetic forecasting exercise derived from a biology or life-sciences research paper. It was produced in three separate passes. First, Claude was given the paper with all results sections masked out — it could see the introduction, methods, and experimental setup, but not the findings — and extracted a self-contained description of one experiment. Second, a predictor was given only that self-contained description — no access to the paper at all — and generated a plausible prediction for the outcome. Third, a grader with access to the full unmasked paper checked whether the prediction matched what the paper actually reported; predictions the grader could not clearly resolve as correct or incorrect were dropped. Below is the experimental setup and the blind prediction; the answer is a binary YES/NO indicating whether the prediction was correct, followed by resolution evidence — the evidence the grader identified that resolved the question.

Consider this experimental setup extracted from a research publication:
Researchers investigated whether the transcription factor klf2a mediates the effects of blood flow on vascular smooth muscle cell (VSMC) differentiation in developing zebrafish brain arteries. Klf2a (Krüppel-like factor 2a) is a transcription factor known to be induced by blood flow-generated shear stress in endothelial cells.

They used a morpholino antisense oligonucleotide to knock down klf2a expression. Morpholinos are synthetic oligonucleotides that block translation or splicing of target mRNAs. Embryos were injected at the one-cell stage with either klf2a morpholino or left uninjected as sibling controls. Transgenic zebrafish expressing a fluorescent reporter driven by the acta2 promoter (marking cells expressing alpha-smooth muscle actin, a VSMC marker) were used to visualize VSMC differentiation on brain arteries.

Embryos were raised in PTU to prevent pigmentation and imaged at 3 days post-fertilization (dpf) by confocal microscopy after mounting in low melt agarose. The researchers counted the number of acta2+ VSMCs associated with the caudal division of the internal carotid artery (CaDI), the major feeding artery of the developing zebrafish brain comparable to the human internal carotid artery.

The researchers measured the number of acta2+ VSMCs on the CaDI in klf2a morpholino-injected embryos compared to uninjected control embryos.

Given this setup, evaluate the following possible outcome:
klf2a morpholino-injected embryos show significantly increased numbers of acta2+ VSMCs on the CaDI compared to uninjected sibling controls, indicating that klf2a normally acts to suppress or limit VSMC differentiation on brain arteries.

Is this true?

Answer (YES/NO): NO